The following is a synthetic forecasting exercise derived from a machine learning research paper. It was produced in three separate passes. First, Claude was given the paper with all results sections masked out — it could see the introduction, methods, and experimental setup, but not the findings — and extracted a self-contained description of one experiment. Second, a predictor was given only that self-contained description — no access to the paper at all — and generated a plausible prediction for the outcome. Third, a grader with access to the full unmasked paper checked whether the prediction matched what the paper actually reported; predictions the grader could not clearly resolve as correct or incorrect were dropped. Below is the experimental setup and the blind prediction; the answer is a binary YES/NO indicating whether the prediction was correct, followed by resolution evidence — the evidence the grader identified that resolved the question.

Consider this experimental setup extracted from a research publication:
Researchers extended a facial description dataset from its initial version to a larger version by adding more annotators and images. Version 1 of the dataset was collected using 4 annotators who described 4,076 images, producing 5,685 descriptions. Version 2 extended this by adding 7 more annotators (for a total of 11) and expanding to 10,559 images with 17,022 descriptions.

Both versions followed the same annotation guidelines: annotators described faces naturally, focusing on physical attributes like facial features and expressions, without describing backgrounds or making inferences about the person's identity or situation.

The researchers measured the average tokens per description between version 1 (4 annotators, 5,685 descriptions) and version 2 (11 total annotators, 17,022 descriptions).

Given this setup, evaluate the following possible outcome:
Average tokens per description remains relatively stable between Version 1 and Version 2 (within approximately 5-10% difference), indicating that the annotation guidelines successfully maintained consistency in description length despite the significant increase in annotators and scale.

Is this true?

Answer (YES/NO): NO